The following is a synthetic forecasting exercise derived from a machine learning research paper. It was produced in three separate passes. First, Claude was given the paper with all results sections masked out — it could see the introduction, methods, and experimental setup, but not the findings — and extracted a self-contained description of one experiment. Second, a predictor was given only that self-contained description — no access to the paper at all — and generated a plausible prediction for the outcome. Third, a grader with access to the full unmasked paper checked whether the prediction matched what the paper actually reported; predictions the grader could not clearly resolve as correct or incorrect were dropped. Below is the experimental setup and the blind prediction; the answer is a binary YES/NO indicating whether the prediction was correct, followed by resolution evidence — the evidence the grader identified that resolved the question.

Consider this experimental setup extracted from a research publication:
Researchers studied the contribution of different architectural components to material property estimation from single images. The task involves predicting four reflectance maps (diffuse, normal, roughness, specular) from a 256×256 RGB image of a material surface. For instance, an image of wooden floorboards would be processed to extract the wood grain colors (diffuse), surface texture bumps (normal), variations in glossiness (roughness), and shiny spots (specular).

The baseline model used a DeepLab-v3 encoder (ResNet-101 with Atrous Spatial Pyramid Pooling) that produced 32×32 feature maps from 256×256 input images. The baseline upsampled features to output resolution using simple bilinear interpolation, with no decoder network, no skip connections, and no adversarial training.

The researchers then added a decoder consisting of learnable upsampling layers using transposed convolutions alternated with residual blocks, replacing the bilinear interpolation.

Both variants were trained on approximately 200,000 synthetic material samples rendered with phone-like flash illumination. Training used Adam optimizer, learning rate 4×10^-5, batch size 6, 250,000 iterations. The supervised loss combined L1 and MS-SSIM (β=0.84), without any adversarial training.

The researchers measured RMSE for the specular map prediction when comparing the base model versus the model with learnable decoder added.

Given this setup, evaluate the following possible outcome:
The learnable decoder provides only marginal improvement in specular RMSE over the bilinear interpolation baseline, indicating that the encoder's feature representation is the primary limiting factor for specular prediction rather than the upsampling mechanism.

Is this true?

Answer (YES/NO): NO